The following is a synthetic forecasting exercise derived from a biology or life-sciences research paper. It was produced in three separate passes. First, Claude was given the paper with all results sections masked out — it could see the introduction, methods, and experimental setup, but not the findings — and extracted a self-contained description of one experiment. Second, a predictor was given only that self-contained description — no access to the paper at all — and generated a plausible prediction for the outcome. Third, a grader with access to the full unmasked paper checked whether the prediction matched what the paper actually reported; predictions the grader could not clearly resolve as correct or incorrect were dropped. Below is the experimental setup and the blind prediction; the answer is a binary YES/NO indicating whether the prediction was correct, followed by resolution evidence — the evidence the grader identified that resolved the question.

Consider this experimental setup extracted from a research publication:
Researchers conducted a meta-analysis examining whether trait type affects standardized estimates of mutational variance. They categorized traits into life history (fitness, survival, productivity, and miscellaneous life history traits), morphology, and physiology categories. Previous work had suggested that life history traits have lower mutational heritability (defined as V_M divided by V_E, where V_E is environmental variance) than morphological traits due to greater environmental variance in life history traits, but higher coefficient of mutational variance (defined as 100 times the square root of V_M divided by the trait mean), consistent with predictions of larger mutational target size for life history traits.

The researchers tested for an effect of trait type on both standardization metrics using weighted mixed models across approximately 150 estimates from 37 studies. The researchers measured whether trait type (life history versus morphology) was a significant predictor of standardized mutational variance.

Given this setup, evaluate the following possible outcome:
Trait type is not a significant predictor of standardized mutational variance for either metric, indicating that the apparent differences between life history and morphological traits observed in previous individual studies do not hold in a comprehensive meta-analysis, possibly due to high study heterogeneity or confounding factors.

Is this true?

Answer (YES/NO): NO